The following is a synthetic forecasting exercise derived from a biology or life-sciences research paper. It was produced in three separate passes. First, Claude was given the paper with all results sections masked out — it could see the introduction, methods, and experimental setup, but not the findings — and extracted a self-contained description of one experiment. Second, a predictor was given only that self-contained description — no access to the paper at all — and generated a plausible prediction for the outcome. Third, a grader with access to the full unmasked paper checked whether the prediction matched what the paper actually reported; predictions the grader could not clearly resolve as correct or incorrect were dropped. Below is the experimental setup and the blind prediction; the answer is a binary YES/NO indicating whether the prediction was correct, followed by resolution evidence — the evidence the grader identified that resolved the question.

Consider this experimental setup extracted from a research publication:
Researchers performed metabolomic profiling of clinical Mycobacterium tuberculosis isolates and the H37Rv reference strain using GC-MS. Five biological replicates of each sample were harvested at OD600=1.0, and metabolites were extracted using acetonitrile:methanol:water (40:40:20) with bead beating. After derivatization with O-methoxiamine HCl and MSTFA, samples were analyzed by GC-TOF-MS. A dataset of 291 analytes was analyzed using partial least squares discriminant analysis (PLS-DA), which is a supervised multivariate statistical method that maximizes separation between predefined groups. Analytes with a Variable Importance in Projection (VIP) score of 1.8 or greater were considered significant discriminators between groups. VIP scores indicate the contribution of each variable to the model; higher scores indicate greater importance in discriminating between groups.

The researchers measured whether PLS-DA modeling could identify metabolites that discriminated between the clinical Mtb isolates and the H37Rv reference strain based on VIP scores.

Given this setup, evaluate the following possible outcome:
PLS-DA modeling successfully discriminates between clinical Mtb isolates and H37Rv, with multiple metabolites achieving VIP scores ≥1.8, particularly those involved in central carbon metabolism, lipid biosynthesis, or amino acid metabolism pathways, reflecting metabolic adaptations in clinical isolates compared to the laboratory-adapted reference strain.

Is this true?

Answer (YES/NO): YES